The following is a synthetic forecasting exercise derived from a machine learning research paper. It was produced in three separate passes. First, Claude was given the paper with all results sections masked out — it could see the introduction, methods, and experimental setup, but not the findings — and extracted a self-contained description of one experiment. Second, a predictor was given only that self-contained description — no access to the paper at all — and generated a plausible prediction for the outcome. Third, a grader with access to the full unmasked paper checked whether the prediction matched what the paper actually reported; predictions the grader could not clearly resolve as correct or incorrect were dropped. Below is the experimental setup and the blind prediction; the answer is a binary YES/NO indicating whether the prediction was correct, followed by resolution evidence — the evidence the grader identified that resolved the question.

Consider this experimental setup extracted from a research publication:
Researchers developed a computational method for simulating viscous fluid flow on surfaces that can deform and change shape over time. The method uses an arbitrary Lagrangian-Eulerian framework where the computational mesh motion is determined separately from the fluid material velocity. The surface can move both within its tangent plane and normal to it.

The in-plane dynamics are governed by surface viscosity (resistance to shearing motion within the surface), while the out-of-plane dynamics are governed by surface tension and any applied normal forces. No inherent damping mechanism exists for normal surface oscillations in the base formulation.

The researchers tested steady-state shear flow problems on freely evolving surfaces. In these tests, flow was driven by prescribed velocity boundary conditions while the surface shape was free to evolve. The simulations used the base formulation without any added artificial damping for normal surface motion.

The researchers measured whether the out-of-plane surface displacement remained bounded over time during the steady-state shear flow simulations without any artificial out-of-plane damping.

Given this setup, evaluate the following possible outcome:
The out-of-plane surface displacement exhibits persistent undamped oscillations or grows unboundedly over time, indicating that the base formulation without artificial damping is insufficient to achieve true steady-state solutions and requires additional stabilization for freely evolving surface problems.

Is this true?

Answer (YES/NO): YES